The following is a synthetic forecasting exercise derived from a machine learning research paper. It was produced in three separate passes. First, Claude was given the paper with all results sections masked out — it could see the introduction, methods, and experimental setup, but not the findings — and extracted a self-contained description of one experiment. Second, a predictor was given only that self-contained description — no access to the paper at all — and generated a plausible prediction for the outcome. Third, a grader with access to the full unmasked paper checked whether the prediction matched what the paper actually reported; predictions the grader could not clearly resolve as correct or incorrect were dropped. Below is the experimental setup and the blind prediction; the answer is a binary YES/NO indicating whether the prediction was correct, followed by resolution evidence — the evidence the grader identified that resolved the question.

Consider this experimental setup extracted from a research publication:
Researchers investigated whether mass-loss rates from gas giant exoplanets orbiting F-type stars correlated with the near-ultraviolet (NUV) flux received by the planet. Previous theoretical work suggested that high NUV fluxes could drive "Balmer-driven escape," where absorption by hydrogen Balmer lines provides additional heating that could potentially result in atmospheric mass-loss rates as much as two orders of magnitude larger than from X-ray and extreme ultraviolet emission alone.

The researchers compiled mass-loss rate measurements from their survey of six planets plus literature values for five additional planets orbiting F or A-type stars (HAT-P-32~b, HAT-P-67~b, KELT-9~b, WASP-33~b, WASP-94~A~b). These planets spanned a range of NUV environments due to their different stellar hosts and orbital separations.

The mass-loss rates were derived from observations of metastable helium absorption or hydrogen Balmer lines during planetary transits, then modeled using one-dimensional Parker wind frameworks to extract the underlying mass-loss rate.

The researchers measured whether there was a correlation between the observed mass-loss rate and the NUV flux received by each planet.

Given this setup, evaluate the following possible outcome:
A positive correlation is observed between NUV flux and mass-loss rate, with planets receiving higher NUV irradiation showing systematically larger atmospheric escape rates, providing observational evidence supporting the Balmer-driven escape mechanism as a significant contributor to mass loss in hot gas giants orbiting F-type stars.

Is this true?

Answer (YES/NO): NO